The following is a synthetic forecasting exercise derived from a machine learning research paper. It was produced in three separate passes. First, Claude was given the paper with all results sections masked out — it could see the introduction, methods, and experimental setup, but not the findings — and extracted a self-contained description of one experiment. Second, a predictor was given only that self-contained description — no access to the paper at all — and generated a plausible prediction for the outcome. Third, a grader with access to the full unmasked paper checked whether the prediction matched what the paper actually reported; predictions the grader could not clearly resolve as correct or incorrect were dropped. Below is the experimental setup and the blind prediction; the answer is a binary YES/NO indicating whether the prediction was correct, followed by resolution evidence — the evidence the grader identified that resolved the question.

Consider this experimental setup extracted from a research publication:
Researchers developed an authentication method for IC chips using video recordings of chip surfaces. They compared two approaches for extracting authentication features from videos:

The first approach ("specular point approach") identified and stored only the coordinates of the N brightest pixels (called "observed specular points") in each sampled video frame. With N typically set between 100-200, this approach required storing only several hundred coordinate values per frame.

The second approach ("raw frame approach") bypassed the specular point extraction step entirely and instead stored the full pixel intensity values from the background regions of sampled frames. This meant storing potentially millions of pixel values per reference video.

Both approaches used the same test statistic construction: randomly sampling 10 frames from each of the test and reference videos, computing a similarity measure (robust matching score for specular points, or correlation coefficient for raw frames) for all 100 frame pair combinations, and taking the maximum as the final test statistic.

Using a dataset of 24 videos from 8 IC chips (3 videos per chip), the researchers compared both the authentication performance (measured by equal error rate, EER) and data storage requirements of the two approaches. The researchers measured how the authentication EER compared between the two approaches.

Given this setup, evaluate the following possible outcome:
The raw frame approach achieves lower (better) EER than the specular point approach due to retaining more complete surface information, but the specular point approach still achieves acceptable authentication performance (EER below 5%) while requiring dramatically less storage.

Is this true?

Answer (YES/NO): YES